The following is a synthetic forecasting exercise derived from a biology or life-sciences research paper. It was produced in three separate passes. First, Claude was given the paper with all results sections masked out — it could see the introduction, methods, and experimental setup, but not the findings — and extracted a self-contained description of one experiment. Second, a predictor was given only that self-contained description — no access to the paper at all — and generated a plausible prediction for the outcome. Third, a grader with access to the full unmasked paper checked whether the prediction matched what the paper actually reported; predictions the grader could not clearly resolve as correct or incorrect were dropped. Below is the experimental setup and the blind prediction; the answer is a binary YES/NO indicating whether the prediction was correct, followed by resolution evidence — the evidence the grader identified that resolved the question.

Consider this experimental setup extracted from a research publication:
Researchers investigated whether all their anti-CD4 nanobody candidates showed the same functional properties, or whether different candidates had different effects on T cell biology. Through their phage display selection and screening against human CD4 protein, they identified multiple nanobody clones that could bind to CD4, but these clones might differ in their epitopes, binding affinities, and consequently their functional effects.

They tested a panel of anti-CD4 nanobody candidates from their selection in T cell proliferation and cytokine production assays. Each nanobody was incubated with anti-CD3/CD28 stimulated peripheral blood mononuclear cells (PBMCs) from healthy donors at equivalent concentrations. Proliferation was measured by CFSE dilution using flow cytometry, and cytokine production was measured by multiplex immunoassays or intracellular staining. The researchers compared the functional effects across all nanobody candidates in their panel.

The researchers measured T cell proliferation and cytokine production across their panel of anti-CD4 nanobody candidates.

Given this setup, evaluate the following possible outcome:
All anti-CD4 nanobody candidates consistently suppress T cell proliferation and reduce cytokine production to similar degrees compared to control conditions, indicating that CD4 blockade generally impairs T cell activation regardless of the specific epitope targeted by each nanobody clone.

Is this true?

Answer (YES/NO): NO